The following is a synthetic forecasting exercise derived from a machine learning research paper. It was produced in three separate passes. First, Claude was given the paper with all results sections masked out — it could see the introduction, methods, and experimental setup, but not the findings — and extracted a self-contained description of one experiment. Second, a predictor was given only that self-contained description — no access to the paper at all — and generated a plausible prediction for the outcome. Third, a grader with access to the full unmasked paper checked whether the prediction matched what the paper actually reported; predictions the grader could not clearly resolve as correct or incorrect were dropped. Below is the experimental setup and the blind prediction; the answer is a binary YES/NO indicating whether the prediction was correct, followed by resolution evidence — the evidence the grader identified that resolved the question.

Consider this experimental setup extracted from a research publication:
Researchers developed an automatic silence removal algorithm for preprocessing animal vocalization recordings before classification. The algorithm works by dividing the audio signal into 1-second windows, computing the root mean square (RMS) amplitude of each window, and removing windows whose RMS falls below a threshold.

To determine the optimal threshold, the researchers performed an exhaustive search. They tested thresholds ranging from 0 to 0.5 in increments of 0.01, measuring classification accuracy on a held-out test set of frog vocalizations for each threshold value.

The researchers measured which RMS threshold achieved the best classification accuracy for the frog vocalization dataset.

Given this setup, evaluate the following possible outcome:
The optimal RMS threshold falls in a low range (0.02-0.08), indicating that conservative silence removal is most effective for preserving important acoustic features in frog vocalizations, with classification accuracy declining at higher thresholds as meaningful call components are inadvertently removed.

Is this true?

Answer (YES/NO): YES